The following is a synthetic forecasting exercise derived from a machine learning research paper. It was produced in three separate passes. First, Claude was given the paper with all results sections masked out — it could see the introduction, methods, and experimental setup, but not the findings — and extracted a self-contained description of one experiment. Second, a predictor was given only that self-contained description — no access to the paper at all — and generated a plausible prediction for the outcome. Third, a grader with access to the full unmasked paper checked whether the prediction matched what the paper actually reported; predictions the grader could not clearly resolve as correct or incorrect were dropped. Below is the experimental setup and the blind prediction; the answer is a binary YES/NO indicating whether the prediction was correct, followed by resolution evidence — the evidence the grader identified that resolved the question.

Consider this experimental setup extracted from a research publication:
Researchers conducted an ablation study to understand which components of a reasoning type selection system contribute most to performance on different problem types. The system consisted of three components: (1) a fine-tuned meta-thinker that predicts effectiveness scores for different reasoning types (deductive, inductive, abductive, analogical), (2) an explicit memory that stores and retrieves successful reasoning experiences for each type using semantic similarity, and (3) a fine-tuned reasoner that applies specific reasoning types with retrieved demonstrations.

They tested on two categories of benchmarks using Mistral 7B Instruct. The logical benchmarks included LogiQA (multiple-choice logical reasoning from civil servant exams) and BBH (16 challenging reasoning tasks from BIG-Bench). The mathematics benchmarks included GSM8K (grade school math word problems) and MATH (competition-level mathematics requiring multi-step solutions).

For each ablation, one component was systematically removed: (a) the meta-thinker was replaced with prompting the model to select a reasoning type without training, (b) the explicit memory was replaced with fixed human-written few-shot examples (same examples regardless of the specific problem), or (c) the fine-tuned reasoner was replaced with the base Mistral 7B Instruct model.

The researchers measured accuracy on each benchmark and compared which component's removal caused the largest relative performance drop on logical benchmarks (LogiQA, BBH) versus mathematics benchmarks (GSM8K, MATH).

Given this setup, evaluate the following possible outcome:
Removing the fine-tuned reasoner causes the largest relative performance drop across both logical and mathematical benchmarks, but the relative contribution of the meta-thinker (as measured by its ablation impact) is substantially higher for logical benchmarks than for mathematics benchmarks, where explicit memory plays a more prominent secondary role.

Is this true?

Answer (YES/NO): NO